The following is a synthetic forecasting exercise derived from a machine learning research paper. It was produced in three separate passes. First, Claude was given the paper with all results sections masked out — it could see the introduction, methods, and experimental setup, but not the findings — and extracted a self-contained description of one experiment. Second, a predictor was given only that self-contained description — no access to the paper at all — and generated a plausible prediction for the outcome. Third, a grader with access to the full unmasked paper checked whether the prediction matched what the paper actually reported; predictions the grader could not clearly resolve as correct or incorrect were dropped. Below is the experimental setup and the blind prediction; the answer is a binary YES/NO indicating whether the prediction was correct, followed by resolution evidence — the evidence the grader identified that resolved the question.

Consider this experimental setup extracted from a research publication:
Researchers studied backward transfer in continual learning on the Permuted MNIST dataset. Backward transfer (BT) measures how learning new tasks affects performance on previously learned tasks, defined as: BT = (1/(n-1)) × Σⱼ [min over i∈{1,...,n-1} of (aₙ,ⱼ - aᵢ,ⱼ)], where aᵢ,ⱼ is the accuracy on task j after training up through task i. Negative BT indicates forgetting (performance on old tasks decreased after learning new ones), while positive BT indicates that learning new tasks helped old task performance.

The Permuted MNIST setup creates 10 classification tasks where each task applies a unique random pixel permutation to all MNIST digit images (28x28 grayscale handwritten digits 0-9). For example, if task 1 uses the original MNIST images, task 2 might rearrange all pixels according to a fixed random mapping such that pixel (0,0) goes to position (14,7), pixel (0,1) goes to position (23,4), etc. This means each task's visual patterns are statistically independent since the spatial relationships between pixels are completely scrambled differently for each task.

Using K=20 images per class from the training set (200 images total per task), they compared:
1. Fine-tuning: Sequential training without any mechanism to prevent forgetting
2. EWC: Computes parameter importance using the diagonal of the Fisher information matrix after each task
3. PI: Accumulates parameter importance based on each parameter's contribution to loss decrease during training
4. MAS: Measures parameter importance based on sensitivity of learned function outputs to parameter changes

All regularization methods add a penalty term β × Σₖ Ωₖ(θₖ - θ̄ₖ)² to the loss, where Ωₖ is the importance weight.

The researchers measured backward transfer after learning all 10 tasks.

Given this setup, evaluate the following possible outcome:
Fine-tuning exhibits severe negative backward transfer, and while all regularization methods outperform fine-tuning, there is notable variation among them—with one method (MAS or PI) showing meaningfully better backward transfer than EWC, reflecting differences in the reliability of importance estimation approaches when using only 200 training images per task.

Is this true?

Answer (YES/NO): YES